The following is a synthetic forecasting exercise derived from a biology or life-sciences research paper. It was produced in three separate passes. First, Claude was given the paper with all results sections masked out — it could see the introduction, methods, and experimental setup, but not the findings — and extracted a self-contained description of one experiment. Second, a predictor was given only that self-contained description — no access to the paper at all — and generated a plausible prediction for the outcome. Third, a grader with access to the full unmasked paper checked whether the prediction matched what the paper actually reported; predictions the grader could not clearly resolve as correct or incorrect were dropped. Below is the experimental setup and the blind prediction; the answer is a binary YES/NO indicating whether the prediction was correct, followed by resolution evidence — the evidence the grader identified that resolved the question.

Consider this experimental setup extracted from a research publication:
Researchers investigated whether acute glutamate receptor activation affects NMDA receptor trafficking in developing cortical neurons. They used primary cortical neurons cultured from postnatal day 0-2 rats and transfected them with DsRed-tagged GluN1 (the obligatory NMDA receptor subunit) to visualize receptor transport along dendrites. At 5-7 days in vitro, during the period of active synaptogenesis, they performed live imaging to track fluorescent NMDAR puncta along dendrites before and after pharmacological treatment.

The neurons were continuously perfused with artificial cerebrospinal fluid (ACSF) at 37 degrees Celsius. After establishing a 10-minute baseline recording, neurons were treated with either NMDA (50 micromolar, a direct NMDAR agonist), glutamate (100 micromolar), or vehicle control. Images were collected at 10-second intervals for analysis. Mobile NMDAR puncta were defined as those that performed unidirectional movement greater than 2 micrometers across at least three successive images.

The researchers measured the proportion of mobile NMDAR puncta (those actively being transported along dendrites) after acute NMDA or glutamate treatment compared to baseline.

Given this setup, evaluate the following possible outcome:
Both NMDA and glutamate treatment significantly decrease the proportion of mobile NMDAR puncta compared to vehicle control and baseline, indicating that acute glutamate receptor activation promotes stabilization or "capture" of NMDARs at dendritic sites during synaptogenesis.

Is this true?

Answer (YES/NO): NO